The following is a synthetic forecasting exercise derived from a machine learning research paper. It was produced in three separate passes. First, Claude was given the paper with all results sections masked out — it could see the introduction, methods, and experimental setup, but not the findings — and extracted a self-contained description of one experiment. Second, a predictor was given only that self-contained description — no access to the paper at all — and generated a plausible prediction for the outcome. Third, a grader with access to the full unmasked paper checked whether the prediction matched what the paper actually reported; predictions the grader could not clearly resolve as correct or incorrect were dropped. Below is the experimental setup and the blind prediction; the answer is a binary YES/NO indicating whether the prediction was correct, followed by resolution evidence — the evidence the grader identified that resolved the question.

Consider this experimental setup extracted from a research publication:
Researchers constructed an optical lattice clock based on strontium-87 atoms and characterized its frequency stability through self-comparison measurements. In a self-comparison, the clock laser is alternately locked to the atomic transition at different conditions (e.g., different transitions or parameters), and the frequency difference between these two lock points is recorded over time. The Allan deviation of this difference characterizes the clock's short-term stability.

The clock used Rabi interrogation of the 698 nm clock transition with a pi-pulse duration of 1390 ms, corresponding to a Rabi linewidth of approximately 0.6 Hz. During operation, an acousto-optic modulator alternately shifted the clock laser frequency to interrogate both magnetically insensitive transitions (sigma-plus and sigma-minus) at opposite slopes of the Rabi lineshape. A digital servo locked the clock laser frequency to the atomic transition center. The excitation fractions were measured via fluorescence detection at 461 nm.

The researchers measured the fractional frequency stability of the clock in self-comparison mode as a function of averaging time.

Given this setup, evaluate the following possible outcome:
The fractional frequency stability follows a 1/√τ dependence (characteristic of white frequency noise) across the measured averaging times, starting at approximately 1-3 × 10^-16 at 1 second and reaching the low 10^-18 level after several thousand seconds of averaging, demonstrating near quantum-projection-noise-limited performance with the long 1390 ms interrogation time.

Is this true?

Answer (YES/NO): NO